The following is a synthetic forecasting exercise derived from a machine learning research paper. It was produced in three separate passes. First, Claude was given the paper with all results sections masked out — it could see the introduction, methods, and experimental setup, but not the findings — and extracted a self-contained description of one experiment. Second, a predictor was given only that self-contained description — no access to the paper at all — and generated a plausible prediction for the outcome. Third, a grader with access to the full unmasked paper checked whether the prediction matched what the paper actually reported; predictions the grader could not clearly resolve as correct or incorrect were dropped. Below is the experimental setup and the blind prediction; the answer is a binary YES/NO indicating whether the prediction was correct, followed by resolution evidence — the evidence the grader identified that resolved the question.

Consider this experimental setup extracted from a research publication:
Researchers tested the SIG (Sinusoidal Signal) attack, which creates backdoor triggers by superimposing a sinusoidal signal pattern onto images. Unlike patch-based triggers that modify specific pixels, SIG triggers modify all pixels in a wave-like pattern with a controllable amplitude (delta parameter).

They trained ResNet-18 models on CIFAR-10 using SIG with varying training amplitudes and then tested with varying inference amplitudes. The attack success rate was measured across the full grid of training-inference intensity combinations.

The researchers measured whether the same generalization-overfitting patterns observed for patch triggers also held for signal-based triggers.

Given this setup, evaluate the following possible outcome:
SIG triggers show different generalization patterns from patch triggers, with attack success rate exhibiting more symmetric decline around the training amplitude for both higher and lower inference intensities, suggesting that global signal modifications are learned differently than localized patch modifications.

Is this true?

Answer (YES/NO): NO